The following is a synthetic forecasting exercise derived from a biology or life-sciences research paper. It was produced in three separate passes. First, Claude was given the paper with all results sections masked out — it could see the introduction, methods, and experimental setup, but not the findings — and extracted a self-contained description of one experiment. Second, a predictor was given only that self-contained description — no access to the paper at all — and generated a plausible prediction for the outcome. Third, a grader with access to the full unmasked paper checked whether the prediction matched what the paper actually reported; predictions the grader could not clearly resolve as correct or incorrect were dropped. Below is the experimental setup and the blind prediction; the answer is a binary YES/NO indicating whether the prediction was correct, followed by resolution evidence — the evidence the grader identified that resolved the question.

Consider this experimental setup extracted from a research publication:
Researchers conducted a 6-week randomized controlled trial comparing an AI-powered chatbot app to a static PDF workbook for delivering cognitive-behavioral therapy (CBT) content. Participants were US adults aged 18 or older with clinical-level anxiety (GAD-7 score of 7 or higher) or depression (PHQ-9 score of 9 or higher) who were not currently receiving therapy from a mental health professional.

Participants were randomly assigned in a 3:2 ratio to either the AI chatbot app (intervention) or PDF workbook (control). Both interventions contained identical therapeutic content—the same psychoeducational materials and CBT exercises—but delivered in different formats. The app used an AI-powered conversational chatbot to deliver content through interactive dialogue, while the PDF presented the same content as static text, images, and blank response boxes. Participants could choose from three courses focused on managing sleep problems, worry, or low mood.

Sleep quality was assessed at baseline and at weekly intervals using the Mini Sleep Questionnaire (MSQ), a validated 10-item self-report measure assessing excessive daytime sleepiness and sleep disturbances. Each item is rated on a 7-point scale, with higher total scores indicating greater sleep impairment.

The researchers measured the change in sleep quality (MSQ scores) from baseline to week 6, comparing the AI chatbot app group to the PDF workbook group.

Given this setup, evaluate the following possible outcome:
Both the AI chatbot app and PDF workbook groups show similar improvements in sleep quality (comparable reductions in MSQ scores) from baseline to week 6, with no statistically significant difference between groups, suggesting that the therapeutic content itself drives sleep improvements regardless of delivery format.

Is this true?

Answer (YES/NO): YES